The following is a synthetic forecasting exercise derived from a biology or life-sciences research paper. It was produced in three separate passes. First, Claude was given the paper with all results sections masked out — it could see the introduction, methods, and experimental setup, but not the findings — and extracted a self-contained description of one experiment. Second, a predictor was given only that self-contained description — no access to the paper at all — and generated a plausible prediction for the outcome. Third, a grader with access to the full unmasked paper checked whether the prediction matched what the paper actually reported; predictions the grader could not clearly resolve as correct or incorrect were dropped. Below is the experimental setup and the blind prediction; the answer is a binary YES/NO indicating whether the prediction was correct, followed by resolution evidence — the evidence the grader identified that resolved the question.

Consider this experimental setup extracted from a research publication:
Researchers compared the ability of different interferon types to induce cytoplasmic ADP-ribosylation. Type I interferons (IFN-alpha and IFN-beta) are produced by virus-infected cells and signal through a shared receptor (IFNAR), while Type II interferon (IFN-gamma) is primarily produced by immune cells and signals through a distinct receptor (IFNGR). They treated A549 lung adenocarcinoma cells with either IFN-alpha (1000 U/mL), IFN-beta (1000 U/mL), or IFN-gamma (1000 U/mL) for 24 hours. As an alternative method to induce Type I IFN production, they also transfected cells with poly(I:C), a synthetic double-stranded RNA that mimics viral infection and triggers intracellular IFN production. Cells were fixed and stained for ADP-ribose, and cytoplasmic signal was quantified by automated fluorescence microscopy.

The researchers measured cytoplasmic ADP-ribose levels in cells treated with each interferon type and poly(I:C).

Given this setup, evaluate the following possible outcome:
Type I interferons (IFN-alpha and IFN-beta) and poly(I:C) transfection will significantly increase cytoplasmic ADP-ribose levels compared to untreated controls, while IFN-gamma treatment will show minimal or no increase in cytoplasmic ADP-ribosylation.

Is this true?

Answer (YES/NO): NO